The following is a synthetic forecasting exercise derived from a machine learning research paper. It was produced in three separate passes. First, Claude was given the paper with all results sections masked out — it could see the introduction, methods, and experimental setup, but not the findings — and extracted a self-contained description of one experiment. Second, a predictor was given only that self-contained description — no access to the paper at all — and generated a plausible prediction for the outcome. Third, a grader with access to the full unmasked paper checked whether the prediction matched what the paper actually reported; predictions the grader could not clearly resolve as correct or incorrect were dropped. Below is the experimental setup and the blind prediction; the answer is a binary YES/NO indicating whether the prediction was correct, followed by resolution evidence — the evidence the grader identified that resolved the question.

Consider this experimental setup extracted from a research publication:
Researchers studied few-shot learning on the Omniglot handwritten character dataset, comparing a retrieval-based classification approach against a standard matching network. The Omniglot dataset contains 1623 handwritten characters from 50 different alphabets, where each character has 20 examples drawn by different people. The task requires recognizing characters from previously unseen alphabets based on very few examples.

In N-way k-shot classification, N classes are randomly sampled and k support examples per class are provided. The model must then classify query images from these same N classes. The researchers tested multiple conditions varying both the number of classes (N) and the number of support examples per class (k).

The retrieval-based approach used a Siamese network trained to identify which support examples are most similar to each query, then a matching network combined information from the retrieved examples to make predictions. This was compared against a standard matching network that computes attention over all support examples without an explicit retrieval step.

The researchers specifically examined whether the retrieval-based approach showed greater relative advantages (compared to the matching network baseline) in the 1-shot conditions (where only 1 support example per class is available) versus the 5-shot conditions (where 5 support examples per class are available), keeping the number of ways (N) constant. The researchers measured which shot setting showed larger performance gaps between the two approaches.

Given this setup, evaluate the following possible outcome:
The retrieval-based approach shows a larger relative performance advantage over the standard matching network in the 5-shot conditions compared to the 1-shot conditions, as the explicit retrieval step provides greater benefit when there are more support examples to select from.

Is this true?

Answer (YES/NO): YES